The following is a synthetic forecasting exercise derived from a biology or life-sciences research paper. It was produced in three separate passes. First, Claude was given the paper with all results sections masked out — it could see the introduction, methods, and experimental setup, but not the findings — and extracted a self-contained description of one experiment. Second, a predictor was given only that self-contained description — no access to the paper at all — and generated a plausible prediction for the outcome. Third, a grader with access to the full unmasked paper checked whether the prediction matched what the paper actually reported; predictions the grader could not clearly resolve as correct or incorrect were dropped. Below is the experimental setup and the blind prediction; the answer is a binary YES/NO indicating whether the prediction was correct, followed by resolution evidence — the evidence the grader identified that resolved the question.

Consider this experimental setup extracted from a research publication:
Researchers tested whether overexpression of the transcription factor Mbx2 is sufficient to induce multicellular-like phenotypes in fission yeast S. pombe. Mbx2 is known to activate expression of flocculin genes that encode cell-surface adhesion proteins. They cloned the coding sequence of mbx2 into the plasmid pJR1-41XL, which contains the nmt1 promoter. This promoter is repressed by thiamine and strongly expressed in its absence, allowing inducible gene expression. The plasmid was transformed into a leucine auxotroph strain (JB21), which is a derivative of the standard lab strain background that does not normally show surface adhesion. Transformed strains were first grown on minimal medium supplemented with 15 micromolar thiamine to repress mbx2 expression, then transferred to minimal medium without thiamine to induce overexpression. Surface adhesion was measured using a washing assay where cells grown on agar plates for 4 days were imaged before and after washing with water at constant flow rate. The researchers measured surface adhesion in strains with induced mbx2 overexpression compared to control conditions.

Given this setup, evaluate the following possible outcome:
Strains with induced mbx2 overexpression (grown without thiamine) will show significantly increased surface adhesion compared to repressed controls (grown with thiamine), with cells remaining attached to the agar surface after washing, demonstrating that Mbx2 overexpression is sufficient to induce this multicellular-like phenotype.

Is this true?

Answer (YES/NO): YES